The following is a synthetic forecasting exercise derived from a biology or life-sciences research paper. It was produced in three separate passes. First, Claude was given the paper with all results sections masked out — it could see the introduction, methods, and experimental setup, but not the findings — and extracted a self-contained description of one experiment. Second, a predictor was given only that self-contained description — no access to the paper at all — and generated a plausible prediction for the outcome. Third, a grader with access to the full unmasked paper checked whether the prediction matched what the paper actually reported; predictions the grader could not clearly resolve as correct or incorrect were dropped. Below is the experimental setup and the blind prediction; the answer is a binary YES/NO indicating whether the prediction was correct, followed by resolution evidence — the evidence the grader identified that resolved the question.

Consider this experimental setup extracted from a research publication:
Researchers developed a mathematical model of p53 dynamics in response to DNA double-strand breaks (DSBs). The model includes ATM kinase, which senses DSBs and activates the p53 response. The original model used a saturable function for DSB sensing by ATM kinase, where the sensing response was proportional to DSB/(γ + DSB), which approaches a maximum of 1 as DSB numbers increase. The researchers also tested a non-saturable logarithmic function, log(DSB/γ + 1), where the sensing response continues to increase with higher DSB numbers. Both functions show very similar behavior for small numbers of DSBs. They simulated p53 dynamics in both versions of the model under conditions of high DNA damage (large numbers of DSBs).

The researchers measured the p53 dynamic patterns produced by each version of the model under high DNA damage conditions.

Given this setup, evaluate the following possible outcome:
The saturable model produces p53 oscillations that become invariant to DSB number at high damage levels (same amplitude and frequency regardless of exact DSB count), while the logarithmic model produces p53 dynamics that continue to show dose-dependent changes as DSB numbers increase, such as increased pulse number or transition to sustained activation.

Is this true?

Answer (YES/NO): NO